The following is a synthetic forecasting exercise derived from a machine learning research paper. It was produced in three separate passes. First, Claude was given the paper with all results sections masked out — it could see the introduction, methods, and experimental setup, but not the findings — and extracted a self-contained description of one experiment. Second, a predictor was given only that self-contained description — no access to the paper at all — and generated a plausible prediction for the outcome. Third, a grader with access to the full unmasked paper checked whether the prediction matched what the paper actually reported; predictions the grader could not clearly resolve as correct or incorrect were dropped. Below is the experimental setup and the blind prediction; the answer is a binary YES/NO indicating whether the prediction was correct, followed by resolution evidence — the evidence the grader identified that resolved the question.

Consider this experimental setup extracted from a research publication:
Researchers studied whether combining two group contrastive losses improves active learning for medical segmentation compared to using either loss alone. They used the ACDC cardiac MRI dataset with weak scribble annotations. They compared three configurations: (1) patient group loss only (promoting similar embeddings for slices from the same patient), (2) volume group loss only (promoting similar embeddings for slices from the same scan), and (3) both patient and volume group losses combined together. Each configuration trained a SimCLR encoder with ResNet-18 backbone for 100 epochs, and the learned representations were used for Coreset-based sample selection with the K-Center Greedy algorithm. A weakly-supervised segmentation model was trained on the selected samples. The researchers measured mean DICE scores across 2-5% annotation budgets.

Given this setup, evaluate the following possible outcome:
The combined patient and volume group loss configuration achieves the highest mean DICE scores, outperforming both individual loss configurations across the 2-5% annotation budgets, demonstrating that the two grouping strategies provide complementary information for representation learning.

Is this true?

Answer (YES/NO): YES